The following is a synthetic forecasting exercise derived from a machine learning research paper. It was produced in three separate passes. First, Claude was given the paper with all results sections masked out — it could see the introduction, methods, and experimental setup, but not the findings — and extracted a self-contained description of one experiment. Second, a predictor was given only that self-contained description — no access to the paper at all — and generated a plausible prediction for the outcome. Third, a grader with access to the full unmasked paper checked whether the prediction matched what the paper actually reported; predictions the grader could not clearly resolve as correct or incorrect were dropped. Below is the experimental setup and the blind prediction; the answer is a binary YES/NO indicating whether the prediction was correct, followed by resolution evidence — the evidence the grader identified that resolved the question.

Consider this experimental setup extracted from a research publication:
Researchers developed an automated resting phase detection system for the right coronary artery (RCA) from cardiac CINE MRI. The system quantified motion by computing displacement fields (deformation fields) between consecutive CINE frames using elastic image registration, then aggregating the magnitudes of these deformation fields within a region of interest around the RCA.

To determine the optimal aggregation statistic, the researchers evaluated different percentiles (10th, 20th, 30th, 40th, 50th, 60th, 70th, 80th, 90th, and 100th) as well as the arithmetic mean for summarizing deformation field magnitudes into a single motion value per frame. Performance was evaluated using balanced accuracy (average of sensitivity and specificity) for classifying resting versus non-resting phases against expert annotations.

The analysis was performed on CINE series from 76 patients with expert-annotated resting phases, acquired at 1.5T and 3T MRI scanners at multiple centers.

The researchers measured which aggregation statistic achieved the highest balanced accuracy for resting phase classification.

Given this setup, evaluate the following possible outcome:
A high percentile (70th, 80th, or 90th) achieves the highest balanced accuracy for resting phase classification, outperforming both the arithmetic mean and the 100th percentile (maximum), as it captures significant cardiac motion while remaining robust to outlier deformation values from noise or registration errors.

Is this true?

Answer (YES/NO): NO